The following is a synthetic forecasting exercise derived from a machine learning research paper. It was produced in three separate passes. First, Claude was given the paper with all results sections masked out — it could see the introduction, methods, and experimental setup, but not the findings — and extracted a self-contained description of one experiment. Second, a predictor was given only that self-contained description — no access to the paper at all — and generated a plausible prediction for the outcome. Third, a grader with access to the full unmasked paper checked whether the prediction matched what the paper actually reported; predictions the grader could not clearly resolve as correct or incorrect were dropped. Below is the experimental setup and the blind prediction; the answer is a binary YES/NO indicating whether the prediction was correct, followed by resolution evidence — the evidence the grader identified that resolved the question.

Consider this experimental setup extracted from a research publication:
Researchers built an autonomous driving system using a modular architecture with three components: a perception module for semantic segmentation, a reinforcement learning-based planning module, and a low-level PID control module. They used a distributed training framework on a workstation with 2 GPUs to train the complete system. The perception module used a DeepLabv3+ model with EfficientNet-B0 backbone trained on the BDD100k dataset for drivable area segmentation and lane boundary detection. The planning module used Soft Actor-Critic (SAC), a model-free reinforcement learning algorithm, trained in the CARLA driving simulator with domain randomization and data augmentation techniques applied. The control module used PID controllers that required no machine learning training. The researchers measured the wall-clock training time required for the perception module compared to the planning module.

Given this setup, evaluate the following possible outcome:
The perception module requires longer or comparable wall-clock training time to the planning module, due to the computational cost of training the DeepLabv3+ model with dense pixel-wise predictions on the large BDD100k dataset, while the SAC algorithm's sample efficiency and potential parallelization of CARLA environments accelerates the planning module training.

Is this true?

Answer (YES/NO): NO